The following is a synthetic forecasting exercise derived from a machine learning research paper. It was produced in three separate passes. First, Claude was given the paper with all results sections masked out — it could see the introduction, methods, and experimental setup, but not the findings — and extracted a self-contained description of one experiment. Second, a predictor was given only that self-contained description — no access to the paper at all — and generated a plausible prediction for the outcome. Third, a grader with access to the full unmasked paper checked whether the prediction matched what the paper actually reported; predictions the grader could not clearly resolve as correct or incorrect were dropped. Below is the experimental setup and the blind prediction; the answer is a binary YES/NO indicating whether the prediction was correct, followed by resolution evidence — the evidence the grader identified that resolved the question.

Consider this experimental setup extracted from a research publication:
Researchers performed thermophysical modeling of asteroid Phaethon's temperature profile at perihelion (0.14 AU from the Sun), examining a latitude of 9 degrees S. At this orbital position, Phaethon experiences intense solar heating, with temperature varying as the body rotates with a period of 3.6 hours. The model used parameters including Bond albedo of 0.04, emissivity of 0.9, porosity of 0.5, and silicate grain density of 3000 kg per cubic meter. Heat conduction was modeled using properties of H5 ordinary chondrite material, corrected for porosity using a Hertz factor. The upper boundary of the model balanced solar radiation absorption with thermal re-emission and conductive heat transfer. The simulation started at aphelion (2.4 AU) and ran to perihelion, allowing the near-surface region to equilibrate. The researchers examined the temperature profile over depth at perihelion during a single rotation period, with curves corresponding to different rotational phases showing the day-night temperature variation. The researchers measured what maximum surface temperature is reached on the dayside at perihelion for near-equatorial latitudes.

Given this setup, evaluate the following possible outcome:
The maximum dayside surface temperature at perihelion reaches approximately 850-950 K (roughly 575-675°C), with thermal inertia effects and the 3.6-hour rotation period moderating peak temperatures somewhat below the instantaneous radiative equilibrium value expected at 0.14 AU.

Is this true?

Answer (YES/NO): NO